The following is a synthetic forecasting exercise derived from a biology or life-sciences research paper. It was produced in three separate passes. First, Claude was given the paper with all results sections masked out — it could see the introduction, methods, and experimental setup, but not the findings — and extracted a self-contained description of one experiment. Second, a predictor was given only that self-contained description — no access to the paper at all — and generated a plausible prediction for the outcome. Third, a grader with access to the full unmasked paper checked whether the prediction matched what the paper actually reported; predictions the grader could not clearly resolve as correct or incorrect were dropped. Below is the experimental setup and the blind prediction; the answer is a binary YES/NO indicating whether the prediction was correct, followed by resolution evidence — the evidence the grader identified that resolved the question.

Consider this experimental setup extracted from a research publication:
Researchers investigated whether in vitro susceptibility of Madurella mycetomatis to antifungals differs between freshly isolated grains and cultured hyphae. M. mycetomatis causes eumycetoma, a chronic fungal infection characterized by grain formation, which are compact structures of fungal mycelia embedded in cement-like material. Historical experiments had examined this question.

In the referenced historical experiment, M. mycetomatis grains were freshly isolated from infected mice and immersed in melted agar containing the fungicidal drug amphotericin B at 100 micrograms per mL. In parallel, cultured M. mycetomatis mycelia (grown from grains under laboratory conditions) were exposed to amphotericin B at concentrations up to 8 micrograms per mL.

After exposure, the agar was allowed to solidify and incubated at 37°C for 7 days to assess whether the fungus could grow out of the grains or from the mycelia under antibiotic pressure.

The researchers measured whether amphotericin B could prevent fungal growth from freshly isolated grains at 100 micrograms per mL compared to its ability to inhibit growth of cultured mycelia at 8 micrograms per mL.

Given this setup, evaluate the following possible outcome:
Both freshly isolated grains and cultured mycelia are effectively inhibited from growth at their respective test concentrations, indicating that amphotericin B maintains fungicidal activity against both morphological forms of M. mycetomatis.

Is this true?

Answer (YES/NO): NO